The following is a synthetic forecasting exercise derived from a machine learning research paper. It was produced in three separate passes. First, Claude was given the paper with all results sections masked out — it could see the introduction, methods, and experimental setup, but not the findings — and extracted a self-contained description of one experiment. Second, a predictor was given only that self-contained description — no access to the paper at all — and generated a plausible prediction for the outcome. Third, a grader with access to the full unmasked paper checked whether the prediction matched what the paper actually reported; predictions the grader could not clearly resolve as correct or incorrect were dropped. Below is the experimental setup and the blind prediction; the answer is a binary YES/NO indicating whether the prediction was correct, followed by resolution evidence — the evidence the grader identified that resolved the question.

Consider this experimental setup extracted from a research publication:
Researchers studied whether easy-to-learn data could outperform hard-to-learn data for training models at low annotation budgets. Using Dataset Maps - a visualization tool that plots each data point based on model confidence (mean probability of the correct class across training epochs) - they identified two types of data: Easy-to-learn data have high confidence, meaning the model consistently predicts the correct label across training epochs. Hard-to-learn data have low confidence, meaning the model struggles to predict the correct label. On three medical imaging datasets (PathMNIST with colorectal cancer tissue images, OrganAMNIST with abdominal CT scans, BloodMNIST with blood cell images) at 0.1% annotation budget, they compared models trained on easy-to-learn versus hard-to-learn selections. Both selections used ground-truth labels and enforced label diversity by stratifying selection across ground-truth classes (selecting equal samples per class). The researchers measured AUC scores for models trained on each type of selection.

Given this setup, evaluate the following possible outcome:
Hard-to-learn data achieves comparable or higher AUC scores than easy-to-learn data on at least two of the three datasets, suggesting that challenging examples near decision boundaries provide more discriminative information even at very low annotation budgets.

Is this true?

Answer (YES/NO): NO